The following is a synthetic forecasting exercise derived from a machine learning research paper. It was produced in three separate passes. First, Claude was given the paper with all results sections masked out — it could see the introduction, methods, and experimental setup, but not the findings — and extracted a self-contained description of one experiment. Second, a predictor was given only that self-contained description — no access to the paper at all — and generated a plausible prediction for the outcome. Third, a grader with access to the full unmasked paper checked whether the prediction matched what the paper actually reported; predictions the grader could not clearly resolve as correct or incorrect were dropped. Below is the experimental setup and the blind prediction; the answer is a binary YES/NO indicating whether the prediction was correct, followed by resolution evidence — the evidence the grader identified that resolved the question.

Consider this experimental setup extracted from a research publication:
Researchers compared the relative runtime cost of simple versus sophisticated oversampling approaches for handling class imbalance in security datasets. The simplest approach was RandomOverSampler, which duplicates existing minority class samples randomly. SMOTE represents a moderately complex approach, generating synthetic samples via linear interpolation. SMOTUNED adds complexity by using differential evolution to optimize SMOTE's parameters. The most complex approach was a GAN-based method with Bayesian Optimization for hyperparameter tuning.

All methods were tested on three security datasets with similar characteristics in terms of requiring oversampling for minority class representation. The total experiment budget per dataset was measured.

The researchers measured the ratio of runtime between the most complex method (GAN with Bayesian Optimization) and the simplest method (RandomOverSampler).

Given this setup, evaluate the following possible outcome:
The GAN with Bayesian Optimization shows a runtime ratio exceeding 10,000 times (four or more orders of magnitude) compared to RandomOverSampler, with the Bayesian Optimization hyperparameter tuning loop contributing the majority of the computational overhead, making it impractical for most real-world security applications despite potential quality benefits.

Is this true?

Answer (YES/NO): NO